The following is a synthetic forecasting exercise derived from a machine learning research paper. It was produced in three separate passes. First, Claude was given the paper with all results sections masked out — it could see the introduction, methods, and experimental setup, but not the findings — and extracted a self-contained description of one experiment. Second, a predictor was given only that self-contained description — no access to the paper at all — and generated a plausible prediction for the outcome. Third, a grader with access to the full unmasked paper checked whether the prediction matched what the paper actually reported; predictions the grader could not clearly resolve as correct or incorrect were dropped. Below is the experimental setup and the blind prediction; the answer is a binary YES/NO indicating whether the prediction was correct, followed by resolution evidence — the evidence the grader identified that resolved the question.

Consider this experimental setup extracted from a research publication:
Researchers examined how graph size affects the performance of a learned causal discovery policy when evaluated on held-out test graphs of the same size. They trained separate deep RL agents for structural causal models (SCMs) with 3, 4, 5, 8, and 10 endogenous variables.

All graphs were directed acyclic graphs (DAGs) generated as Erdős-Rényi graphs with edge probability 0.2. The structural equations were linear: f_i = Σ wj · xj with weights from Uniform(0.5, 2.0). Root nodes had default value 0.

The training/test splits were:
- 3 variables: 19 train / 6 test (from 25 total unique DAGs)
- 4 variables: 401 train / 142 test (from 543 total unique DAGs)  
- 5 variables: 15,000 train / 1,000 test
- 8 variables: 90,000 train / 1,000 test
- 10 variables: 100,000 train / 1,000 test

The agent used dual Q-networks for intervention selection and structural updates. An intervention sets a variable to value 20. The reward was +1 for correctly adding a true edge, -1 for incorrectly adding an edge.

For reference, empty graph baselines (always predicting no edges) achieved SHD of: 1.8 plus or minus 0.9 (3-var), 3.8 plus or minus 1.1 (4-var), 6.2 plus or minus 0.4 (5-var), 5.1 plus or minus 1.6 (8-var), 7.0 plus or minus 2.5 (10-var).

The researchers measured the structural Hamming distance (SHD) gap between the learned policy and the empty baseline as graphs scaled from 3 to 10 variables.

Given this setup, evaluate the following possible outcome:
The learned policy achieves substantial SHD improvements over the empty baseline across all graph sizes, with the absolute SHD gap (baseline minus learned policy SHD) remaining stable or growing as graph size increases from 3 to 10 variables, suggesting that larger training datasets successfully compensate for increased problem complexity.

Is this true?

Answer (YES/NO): NO